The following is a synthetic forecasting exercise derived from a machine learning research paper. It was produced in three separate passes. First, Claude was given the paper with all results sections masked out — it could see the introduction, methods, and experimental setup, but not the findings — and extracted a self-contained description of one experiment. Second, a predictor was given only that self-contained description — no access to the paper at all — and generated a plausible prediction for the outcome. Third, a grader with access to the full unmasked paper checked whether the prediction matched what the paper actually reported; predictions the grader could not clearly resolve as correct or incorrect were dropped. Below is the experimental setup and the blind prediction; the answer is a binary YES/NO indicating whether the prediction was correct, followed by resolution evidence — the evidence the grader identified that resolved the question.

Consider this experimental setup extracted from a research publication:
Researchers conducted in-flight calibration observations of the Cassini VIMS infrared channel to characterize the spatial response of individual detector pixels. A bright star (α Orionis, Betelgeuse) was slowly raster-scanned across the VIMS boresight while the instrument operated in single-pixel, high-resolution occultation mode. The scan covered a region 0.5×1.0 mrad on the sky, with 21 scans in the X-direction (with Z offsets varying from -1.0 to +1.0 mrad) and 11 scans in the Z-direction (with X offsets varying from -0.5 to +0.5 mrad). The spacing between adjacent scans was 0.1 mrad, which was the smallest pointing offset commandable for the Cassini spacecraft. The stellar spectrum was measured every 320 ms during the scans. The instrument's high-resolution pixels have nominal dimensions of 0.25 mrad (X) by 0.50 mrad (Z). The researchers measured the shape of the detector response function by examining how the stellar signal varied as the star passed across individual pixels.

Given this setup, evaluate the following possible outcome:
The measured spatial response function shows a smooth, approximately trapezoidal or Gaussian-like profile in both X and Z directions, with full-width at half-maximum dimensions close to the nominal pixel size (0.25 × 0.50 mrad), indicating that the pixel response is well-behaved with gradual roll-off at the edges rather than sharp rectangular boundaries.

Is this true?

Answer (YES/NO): NO